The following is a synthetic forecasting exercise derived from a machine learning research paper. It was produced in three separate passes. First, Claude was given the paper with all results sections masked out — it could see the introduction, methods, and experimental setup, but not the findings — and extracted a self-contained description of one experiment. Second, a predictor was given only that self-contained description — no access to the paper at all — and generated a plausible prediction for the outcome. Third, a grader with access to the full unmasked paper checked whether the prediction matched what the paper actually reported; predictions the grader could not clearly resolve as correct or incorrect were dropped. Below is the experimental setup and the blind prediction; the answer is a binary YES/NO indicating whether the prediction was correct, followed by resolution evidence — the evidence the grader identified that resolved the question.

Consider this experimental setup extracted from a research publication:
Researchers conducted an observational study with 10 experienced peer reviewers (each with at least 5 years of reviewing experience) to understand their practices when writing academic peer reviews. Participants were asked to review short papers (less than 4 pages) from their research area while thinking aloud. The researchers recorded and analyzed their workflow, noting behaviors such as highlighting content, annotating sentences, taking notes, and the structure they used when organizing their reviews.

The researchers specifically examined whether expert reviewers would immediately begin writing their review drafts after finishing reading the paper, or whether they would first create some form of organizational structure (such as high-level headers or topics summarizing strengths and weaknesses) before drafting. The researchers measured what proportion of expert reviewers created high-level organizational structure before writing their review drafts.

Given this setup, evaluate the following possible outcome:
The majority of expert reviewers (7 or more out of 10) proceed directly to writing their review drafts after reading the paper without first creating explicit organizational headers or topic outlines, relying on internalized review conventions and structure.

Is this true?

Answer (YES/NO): NO